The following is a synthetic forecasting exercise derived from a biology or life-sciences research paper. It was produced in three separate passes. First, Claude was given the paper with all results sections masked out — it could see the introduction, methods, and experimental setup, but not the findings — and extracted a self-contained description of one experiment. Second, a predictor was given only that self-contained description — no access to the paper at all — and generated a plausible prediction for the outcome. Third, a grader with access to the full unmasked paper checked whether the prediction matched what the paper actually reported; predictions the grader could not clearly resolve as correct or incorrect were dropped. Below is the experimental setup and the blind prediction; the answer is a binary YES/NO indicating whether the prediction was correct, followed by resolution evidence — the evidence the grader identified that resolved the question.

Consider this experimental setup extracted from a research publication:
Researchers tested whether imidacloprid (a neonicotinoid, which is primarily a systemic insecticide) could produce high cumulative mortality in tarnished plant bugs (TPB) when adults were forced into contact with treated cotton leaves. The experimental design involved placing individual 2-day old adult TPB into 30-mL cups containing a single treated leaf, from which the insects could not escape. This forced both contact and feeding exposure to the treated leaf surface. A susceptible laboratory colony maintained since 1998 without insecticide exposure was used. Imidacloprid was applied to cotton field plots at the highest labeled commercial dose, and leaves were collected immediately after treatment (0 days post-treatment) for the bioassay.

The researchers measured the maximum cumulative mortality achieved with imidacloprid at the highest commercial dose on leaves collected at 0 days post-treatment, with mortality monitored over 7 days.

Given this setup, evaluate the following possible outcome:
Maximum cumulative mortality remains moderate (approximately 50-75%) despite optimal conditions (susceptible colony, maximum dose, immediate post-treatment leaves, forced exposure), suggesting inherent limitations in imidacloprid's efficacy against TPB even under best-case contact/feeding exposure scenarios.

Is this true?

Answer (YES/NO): NO